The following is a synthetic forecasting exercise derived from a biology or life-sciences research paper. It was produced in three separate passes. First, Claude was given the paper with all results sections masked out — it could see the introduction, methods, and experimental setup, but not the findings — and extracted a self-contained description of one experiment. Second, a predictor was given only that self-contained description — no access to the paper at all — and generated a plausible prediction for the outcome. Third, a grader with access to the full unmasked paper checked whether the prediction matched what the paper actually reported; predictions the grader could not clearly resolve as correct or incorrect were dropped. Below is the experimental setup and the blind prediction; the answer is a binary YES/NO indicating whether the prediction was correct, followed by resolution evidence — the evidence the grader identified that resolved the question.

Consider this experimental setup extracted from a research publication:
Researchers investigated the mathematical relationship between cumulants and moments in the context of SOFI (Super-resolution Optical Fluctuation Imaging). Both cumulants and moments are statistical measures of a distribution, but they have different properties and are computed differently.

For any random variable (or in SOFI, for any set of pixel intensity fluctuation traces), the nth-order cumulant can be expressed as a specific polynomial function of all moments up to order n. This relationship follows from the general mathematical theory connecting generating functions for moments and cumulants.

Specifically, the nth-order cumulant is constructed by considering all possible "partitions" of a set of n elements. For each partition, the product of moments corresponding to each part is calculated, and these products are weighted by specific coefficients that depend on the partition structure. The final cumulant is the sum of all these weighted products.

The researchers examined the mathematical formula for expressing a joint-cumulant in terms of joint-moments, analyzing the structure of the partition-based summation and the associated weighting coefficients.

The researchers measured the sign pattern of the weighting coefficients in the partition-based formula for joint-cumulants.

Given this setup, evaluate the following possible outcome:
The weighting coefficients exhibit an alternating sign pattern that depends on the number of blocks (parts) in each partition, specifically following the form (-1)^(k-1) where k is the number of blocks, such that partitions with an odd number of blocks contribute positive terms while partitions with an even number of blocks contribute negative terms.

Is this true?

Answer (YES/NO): YES